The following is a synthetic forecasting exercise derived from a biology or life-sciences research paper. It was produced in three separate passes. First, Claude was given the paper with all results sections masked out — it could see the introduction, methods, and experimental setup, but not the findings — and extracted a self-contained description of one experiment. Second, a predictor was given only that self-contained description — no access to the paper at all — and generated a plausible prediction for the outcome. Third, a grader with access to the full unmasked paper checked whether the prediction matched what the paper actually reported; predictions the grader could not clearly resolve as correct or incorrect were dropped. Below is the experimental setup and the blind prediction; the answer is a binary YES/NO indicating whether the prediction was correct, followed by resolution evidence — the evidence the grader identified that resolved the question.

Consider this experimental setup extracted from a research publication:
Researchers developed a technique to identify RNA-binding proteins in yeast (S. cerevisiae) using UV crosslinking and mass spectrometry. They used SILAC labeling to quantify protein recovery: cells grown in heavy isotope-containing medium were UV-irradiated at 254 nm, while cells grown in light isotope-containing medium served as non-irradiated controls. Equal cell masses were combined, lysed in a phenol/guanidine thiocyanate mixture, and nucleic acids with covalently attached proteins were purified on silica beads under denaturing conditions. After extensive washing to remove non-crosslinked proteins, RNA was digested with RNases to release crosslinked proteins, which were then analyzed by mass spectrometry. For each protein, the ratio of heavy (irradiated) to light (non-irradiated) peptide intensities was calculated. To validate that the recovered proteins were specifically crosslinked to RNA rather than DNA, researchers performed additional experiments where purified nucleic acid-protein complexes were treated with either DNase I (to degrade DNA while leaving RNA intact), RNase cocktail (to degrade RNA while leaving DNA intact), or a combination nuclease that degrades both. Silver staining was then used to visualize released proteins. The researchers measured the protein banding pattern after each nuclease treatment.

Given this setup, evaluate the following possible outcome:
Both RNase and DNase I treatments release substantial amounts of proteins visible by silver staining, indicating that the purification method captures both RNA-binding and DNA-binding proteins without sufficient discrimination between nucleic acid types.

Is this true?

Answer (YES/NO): NO